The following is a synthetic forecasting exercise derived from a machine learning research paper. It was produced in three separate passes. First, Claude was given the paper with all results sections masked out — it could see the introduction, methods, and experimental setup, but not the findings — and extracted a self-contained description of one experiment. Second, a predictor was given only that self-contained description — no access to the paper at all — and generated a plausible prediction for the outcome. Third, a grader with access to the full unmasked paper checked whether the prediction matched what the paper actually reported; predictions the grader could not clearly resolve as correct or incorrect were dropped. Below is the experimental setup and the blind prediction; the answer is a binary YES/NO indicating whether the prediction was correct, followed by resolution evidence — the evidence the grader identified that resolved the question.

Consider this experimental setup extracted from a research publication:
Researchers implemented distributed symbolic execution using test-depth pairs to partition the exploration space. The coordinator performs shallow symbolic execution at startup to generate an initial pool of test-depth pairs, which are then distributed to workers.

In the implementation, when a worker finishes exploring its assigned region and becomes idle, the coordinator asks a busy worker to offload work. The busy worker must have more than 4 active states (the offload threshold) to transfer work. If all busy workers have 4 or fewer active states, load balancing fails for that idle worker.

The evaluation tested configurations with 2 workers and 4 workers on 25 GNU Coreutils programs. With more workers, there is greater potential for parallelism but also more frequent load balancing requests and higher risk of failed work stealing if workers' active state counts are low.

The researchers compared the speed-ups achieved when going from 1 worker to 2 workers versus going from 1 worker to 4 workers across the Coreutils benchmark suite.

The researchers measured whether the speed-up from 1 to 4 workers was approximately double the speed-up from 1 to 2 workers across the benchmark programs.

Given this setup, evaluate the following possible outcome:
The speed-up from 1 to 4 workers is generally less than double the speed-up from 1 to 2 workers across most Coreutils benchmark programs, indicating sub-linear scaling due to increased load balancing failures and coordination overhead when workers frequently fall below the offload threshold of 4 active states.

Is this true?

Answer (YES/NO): YES